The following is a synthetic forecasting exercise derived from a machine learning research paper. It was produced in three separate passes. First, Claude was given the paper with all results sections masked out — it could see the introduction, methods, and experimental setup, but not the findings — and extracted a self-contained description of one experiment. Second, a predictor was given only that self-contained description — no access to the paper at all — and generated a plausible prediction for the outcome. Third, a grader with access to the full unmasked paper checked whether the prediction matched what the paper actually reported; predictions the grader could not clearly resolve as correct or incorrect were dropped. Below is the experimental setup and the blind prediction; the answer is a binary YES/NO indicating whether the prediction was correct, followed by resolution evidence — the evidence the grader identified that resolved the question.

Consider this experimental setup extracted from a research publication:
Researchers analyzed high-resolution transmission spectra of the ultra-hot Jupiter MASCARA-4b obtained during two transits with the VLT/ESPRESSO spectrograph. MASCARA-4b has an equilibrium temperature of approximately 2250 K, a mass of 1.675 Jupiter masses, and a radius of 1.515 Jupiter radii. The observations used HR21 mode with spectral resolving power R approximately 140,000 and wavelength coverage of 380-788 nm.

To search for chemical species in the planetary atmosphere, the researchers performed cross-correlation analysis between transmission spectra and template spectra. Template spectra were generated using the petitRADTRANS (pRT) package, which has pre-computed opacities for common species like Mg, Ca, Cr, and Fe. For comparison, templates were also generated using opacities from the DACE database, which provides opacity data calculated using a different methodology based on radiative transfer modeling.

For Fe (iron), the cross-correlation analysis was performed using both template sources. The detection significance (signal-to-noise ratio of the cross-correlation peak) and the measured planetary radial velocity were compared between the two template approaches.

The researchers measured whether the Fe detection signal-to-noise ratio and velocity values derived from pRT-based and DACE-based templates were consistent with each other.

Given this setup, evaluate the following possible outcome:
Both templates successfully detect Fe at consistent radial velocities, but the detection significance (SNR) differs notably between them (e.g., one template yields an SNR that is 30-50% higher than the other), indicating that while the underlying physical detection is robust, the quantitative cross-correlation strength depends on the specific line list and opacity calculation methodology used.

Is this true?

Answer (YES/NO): NO